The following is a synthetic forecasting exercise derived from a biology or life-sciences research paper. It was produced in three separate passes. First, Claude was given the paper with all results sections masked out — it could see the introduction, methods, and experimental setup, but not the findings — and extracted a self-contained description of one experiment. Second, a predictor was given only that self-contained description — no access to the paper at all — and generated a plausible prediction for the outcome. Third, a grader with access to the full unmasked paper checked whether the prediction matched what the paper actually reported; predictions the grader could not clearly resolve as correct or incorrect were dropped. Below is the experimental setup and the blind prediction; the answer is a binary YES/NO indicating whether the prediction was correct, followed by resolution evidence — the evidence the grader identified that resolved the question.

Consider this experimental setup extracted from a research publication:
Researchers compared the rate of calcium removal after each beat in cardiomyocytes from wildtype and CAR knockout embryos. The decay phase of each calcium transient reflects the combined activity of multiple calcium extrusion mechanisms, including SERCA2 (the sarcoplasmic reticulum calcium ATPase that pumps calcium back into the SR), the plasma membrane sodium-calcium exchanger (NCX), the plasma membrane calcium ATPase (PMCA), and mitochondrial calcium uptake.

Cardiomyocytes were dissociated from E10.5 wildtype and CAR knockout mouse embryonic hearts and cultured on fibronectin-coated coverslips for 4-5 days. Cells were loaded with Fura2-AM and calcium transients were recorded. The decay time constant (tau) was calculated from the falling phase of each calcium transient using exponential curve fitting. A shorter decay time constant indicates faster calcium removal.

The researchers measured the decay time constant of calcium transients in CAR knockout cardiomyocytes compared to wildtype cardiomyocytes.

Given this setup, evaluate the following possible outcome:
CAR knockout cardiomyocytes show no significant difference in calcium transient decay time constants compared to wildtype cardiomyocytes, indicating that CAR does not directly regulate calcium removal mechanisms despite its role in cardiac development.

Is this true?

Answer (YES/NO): NO